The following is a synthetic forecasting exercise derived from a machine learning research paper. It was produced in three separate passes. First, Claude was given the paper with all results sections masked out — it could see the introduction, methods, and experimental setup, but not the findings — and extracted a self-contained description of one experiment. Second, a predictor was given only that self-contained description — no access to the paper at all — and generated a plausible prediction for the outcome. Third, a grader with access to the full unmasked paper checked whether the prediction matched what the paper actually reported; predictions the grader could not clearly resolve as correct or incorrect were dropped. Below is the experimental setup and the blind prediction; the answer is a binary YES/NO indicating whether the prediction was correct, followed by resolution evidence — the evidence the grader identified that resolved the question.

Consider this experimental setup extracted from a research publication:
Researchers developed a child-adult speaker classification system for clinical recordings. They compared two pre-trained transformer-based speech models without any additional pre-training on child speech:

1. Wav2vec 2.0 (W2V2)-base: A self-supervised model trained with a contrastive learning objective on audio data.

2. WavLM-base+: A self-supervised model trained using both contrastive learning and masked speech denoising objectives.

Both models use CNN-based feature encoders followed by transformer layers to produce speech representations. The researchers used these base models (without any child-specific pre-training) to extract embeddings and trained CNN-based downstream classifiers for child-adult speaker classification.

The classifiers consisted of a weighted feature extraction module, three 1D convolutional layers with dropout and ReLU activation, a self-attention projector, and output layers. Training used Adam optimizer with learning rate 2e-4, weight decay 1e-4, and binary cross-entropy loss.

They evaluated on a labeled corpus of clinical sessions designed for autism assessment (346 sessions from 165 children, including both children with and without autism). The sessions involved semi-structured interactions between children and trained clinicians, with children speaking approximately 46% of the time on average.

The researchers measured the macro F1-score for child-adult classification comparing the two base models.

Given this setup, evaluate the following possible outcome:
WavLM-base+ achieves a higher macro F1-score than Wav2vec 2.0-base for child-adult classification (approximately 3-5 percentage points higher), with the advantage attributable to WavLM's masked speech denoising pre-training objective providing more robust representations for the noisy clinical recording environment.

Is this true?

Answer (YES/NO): NO